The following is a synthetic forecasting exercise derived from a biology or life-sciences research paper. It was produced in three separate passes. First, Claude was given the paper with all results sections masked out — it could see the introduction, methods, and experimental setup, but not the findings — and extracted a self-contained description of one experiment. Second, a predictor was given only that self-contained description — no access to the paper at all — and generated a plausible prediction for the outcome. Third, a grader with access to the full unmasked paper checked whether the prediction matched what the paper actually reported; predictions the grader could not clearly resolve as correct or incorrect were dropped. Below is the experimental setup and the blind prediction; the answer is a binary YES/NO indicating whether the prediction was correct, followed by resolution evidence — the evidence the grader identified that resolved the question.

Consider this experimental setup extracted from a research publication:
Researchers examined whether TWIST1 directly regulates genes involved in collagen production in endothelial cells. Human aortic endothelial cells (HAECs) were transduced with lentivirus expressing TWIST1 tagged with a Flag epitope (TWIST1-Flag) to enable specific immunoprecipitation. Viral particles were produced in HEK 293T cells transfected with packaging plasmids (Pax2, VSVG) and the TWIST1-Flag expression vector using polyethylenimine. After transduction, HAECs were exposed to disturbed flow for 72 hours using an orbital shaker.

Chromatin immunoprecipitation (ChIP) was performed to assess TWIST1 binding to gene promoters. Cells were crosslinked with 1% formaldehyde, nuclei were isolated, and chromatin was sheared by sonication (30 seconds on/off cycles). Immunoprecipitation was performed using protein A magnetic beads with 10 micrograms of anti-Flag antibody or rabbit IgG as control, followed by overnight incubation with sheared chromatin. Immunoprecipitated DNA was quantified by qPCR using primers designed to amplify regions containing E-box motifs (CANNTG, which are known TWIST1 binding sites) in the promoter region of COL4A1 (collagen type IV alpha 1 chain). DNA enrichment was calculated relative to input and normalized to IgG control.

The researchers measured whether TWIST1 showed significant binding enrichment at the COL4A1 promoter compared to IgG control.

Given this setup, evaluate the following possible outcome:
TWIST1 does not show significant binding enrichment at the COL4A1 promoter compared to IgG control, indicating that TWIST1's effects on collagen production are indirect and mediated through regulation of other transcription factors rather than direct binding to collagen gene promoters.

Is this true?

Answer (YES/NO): NO